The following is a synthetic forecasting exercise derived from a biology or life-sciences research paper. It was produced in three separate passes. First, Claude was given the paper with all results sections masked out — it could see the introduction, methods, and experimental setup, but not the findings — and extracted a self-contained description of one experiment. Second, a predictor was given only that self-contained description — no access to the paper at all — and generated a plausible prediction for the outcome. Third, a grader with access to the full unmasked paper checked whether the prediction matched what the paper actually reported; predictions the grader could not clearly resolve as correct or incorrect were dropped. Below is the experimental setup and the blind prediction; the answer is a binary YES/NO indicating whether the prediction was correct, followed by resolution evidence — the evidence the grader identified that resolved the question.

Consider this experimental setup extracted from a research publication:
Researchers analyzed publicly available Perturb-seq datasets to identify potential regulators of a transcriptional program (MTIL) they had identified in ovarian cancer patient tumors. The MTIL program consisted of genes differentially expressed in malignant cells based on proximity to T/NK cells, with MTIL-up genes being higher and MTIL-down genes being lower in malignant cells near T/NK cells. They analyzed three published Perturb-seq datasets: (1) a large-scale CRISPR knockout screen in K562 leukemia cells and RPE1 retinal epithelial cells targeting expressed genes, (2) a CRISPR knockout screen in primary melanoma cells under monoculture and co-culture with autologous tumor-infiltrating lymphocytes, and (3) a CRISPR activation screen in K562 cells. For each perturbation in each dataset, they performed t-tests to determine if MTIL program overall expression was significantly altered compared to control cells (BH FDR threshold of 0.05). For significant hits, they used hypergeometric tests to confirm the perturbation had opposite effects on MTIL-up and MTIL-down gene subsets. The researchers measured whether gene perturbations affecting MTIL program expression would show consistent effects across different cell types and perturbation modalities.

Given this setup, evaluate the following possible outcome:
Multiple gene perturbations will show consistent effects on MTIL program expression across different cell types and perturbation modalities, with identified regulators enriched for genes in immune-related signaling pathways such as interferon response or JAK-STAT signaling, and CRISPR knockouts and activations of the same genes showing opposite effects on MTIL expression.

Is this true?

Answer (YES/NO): NO